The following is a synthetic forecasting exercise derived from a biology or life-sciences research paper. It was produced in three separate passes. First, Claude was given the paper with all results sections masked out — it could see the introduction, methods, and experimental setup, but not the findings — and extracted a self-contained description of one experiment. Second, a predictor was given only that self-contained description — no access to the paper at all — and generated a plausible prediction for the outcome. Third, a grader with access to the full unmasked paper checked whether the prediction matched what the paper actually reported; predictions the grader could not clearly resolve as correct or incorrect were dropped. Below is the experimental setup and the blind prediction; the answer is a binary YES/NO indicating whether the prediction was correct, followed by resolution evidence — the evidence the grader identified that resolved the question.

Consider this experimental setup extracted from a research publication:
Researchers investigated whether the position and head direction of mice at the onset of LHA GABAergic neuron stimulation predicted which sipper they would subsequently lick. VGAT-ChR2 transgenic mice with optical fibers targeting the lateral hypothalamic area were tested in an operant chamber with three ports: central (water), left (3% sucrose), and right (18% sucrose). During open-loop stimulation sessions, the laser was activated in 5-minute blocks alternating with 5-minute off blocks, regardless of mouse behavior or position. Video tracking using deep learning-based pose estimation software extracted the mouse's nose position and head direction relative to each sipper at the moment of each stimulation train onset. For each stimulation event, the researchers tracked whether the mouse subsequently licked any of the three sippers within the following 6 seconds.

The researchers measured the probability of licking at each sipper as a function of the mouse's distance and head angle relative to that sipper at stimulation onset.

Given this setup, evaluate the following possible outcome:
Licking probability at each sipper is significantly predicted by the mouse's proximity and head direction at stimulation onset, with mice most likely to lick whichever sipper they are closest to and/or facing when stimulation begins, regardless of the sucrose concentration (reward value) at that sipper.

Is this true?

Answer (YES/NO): NO